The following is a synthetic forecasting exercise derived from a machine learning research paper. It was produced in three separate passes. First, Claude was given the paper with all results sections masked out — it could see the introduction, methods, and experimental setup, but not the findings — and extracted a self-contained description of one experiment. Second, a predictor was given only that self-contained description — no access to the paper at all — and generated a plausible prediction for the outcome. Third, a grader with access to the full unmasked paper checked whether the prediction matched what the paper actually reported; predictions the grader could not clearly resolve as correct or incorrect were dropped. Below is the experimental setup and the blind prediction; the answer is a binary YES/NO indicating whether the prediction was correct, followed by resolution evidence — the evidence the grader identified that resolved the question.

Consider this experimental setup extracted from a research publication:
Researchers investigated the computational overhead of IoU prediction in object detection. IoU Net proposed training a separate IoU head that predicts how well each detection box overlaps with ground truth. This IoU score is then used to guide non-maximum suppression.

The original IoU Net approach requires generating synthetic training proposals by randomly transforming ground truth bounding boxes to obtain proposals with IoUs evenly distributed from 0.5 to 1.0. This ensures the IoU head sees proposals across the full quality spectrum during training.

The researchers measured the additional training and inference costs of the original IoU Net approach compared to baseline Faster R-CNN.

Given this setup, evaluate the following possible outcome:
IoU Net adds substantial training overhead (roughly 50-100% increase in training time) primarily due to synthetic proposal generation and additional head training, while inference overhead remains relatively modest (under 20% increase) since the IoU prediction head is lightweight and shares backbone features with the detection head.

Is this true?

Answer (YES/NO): NO